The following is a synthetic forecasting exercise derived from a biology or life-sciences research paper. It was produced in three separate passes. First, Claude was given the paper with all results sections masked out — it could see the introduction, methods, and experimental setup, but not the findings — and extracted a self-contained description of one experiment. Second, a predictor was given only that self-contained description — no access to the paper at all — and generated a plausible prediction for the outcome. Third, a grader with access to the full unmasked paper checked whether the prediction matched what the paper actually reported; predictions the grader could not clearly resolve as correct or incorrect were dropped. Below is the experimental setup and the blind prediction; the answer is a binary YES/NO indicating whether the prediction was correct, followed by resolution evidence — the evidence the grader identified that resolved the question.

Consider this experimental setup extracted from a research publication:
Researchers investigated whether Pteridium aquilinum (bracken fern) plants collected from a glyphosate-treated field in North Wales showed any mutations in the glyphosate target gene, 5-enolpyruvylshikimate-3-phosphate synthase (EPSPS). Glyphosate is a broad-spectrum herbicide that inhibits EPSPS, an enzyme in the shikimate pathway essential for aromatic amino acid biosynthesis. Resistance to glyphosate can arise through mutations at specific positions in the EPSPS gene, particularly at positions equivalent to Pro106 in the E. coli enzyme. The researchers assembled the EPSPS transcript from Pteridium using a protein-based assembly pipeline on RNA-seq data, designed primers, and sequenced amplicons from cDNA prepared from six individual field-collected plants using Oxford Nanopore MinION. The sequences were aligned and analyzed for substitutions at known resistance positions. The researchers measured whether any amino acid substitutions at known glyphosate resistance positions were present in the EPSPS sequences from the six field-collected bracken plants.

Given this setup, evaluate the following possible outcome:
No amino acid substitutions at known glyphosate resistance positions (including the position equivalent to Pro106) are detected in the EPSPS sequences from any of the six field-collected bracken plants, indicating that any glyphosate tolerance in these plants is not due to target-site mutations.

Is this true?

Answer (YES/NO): YES